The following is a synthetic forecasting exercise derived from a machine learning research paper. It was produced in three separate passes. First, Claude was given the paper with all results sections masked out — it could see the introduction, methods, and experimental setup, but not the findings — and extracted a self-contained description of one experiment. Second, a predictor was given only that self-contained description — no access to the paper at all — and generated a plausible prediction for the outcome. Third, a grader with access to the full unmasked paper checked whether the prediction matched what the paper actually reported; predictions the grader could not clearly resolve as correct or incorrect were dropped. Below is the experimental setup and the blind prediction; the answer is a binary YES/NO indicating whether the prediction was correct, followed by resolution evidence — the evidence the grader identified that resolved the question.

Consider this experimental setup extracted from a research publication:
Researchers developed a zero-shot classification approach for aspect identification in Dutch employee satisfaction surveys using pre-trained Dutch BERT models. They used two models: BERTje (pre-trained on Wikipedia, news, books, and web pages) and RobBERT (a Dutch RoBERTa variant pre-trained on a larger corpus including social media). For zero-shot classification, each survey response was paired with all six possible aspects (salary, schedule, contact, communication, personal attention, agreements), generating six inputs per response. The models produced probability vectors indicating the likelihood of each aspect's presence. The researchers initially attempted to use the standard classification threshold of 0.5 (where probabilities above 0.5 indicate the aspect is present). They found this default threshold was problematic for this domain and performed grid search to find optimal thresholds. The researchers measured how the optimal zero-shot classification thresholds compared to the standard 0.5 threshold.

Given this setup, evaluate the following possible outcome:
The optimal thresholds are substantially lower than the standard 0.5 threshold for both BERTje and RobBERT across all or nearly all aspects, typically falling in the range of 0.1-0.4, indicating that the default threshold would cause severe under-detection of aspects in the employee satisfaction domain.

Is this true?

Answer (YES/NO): NO